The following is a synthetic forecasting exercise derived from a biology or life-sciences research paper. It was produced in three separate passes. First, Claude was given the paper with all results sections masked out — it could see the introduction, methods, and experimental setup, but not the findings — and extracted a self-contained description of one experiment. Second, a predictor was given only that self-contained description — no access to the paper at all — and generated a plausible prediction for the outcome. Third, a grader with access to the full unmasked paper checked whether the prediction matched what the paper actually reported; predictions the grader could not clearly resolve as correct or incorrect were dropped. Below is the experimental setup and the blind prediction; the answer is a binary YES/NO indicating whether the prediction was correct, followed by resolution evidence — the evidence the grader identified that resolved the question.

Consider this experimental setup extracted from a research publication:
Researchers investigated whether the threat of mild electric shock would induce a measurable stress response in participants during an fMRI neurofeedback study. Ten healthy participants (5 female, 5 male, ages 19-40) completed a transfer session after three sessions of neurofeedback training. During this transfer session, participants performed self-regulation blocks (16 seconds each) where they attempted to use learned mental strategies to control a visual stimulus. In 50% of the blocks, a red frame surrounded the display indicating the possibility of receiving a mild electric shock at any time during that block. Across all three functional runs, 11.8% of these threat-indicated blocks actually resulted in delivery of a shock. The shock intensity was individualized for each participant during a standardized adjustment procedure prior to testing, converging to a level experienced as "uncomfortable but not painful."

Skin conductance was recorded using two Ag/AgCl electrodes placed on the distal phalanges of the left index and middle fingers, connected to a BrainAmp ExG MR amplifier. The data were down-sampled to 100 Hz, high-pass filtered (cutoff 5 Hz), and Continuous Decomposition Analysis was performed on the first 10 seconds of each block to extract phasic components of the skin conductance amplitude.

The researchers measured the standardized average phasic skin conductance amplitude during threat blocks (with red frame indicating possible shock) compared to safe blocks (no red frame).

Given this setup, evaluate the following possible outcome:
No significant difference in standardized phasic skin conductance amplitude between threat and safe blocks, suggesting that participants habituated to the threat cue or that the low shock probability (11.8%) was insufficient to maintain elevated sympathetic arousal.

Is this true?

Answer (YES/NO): NO